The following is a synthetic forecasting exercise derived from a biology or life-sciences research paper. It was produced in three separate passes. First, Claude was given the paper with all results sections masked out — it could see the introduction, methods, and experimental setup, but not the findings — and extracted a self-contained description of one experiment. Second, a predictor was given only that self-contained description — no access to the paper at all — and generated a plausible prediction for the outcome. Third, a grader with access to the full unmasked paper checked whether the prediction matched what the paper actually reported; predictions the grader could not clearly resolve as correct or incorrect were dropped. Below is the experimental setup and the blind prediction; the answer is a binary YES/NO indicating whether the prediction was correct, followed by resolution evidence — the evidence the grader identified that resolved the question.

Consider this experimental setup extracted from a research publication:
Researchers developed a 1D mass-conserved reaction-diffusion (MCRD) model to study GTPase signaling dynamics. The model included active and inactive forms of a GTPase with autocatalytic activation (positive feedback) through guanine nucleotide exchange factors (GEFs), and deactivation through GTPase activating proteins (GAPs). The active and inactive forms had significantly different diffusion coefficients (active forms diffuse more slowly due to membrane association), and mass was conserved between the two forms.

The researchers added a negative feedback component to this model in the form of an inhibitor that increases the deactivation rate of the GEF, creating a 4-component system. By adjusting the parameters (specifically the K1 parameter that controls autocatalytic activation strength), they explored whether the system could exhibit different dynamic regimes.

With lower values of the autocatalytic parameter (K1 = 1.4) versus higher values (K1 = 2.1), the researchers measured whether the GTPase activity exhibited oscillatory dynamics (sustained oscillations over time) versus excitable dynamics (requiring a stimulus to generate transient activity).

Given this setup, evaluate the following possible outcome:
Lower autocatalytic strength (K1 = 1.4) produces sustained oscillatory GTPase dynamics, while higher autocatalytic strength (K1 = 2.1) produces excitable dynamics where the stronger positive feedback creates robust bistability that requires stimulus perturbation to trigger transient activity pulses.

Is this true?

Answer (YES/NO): YES